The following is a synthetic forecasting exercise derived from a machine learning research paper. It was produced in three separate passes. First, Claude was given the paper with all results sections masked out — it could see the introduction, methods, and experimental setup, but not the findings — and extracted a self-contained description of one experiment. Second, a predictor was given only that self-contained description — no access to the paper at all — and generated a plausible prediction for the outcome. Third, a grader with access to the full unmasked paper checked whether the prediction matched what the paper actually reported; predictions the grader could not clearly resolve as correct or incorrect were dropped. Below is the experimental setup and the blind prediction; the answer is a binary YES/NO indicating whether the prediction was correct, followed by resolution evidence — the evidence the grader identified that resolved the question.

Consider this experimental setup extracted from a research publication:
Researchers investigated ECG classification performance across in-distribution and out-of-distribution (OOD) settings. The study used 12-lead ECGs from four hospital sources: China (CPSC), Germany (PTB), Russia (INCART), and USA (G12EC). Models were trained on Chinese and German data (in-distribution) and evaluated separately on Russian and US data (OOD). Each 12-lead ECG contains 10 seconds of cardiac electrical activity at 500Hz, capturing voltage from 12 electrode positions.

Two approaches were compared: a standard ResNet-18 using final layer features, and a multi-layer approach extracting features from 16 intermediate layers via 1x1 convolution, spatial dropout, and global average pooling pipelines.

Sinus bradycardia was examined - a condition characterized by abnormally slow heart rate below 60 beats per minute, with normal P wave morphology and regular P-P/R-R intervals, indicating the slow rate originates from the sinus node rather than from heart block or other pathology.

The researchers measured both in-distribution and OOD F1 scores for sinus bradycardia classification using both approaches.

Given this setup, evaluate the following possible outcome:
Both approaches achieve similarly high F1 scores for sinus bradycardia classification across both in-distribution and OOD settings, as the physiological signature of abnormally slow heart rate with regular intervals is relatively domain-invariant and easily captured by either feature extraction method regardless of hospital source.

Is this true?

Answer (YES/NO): NO